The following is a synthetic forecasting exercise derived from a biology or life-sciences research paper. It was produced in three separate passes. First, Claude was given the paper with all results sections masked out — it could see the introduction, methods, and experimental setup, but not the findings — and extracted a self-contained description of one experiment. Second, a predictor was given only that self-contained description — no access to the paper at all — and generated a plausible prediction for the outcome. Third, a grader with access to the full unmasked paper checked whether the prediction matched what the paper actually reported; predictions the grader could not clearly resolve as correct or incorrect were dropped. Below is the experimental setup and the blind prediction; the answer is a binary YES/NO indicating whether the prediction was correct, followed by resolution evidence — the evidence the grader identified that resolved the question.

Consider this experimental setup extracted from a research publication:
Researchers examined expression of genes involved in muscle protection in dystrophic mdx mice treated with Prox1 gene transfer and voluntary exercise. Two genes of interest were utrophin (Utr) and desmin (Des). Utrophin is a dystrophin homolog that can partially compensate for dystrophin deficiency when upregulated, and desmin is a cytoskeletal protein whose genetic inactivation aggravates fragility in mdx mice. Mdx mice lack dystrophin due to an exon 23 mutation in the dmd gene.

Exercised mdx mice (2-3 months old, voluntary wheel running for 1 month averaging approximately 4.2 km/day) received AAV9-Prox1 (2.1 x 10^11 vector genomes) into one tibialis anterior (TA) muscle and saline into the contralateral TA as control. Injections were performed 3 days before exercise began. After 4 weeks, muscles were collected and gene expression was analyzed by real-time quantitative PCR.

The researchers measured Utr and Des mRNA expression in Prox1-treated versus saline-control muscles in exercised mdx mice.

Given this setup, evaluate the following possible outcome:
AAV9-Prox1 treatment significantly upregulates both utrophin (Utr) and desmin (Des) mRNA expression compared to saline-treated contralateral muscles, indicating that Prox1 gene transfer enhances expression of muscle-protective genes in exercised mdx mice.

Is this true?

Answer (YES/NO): NO